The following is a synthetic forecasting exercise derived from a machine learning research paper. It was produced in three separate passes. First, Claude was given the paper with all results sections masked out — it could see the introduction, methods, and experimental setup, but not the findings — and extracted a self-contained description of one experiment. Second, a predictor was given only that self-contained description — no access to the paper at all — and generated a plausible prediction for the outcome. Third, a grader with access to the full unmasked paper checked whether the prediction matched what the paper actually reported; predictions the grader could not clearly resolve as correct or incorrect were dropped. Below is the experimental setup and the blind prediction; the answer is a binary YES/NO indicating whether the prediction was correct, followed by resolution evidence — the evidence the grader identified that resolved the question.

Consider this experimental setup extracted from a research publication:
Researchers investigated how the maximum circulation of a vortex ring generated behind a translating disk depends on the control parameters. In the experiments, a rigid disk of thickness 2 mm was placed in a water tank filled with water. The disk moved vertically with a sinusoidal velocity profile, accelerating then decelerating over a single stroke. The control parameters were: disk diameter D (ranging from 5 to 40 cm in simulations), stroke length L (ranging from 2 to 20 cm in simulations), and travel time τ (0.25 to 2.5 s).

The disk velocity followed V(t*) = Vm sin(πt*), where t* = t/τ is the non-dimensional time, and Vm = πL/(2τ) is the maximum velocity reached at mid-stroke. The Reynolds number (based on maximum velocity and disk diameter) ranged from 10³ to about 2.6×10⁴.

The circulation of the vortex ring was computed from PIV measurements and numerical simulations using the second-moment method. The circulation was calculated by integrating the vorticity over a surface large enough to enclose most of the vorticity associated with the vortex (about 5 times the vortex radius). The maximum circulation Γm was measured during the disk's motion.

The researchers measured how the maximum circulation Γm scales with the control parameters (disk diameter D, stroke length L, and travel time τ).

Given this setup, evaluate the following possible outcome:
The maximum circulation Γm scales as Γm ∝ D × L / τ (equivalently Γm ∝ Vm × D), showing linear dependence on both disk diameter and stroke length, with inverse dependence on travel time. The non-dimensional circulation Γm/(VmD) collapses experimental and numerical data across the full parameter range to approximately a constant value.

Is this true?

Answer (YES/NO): NO